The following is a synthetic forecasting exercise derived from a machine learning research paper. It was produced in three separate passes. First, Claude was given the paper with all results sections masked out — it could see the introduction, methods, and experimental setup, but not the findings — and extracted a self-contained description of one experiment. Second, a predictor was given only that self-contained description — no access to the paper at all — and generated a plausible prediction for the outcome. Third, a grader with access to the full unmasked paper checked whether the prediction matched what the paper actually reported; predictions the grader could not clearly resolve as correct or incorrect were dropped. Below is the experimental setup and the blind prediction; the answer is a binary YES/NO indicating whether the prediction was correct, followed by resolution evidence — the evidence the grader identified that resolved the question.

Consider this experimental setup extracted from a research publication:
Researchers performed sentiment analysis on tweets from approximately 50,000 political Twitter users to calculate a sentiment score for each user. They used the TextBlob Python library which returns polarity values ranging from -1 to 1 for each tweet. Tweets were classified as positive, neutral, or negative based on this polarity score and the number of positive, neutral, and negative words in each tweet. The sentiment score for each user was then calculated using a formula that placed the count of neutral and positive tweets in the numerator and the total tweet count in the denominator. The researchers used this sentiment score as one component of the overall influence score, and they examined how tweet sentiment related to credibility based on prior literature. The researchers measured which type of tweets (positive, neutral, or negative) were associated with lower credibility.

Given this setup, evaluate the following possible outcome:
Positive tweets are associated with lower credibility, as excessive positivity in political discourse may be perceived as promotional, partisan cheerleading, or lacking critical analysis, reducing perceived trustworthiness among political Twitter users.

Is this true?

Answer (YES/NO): NO